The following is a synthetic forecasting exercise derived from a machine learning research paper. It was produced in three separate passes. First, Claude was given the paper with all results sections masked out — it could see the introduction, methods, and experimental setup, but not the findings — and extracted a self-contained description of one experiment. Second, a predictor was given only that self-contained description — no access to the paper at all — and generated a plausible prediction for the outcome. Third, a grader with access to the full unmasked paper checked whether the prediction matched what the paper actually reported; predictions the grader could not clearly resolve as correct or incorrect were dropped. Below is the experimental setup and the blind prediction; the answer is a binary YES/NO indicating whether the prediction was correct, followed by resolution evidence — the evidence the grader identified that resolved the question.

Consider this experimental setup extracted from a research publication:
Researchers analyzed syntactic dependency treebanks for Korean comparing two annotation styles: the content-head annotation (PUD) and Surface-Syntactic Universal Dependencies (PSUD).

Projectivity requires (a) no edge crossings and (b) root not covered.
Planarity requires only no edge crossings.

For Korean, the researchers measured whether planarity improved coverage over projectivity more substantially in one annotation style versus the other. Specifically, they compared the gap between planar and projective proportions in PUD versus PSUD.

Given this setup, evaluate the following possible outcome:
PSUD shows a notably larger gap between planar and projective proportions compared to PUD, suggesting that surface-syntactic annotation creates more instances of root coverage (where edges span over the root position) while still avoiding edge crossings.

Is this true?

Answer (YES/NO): NO